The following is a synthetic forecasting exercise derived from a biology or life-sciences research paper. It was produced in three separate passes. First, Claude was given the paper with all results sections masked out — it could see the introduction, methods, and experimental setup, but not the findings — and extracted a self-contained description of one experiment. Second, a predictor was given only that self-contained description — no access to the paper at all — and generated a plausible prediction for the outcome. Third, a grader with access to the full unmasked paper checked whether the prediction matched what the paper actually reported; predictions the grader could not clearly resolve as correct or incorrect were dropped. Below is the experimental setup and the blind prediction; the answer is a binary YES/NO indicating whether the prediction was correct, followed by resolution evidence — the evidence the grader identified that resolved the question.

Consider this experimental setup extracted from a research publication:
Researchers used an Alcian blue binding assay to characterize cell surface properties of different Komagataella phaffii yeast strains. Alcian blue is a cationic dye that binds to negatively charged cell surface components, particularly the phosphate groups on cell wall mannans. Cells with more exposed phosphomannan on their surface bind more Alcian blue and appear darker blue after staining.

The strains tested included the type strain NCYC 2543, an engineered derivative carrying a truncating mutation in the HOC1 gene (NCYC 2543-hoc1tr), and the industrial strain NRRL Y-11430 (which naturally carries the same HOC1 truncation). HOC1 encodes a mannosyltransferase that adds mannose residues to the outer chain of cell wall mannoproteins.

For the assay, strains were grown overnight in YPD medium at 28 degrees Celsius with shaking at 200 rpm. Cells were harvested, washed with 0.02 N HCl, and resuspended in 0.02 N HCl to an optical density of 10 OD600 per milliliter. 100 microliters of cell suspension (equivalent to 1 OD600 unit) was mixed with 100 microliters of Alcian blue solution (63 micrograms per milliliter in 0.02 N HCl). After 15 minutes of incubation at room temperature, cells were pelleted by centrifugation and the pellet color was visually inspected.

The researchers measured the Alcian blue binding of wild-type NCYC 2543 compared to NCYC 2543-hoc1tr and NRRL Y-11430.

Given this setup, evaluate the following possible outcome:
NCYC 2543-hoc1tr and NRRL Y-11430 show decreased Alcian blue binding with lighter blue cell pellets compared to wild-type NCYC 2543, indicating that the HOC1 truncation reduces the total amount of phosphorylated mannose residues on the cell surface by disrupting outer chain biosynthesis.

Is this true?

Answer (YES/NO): YES